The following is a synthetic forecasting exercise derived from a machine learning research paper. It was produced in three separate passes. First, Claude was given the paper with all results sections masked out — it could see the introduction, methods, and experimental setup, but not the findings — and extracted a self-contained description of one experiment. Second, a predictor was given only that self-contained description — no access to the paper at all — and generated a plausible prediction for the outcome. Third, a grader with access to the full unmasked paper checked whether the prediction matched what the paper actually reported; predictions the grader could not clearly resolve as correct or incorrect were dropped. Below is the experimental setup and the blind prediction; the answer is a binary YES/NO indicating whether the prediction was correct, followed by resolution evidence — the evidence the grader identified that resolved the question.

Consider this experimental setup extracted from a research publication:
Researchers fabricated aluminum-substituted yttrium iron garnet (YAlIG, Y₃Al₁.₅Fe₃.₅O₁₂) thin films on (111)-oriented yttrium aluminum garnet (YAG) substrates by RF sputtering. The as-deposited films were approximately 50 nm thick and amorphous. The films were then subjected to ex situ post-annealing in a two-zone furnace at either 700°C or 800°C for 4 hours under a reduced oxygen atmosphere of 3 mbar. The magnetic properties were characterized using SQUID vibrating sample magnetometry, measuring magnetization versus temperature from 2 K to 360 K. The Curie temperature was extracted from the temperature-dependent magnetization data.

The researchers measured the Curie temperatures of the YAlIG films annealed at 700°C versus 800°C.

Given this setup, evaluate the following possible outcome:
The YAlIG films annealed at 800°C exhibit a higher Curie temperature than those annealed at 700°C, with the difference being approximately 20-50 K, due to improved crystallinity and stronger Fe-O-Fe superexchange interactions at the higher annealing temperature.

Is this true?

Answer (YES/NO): NO